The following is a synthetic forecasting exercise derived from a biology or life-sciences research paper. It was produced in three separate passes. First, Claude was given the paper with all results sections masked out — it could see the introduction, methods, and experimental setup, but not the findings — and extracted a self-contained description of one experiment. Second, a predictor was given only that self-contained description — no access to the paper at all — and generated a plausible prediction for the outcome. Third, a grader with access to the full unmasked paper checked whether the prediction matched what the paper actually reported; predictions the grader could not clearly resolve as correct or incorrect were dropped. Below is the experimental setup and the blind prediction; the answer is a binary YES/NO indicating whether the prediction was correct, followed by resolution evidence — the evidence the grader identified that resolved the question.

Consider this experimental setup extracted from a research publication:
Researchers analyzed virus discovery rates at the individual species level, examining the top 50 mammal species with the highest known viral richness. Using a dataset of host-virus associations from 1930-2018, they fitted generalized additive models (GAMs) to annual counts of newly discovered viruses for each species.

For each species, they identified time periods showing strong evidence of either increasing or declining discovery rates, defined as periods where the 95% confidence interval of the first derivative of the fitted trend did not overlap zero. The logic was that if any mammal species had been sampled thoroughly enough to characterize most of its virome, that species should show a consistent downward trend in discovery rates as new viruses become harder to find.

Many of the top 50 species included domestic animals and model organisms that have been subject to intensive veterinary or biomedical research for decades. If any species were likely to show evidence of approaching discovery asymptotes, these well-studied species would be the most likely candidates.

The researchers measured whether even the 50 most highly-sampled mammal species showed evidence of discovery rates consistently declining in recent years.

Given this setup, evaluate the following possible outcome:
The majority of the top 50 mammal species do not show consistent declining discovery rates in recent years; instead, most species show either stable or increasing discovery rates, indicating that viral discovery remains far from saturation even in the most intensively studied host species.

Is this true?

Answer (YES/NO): YES